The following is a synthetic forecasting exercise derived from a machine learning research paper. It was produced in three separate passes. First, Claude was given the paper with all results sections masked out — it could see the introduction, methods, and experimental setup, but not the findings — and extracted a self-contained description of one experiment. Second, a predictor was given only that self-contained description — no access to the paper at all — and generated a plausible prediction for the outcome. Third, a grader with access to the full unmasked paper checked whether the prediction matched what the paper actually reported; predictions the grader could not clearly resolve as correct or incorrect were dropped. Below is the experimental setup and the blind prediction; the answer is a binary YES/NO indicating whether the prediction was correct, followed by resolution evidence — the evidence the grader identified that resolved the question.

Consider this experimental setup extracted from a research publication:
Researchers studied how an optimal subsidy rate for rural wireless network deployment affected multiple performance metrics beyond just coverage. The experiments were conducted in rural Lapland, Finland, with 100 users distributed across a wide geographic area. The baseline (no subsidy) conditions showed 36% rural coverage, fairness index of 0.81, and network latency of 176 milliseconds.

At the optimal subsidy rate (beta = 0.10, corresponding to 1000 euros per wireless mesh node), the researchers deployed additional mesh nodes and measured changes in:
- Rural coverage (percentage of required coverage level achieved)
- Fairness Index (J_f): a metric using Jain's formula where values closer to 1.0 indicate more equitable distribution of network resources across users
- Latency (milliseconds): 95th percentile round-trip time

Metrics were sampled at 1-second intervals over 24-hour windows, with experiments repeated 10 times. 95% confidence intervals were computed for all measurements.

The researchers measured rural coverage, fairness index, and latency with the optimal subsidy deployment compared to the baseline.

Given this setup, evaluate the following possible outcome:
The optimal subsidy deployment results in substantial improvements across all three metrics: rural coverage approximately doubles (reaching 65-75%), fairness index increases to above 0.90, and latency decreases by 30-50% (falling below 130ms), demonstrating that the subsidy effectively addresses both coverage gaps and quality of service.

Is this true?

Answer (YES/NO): NO